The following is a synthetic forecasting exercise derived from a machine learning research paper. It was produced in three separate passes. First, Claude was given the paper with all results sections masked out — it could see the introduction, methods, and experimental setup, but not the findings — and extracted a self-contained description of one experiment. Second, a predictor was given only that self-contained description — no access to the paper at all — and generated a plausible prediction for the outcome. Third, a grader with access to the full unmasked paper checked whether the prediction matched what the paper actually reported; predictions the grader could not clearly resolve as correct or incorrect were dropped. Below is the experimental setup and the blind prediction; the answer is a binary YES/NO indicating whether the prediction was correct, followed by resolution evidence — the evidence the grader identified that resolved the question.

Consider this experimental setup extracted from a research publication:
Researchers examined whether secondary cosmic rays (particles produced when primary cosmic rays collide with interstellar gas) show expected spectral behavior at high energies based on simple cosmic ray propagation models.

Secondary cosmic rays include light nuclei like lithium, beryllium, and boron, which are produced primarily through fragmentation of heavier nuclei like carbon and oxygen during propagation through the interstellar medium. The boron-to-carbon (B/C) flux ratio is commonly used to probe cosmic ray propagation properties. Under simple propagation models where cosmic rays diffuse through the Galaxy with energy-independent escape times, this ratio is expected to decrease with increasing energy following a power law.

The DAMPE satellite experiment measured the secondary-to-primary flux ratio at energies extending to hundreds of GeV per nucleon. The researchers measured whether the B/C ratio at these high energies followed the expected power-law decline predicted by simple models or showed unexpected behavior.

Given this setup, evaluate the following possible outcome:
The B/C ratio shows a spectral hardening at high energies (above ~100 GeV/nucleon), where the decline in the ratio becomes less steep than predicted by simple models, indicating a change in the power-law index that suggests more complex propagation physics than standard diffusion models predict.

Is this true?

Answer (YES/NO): YES